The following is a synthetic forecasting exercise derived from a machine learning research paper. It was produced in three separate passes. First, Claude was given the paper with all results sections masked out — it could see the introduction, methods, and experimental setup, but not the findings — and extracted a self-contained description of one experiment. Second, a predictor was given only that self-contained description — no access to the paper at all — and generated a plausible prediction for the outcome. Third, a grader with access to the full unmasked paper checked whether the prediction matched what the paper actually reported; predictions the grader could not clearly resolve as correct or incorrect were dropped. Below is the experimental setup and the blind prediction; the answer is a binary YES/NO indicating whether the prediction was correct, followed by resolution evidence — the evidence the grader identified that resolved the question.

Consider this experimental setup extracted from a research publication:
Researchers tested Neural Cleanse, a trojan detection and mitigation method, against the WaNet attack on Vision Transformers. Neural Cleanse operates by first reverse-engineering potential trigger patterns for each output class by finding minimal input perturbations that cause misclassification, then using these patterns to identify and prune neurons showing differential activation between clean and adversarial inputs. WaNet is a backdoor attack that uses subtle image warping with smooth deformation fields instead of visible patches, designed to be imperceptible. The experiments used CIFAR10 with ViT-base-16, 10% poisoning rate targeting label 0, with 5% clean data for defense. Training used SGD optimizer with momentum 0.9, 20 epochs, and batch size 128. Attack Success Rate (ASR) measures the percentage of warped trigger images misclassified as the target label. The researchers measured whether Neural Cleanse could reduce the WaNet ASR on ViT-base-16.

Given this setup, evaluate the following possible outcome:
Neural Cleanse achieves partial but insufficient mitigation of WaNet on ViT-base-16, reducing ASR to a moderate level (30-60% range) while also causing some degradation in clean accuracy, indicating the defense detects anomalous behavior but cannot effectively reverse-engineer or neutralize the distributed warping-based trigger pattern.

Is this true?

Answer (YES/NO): NO